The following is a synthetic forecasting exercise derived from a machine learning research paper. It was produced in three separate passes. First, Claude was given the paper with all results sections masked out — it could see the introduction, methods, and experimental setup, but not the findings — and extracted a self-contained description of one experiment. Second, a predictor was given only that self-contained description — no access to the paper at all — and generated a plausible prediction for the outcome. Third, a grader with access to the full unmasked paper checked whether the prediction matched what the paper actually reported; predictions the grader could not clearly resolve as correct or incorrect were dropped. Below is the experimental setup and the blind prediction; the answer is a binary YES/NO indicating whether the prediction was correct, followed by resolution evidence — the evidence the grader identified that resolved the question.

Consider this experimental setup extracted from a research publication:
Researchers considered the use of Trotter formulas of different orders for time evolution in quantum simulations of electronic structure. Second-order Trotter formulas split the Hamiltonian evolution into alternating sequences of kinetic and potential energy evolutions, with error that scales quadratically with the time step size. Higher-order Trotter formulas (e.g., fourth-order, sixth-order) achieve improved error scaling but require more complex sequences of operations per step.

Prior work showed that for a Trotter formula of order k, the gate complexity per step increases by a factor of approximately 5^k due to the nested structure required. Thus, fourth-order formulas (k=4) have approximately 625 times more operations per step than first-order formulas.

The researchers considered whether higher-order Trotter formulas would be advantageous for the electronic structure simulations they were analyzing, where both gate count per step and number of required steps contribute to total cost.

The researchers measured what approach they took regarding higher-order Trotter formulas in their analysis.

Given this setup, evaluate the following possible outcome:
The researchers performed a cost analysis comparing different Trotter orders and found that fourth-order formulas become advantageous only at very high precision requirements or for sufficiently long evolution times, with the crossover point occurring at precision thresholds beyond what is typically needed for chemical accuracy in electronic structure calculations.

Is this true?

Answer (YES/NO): NO